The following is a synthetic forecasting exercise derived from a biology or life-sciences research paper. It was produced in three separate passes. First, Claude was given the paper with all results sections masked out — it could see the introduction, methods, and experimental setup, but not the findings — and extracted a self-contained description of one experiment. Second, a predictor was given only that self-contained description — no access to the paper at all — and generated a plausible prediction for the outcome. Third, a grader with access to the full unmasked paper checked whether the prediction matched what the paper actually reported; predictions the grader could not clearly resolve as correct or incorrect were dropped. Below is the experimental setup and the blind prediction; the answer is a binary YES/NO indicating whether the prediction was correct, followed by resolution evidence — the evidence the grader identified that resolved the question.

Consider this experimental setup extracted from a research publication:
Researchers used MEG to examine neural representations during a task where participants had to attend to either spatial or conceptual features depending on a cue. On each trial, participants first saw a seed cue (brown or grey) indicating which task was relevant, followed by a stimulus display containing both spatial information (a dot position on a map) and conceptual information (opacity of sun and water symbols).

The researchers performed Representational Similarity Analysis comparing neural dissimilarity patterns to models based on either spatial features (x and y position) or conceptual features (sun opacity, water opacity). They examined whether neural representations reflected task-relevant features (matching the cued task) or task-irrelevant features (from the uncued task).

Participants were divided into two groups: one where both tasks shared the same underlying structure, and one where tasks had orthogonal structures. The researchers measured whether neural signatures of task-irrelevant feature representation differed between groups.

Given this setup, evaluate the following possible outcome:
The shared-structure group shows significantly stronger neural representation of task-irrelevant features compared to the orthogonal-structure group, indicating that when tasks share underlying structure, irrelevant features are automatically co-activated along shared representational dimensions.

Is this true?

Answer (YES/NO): NO